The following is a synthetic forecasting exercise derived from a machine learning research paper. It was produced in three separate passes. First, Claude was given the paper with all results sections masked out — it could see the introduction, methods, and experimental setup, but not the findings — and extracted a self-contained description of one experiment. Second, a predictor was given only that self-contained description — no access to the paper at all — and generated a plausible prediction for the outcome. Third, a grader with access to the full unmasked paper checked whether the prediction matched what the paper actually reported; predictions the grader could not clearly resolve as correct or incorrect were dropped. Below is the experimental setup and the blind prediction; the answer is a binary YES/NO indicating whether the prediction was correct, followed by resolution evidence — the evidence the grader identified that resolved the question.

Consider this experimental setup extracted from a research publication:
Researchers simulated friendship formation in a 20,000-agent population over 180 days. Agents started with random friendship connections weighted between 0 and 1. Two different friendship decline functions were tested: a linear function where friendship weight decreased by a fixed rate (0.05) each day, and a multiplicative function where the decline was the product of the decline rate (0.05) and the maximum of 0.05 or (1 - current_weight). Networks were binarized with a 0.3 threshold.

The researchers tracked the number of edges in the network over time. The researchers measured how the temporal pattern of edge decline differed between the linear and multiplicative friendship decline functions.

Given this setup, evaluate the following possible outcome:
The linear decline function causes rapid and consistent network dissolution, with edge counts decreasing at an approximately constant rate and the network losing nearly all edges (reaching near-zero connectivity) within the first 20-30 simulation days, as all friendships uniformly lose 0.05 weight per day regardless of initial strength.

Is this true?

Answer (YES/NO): NO